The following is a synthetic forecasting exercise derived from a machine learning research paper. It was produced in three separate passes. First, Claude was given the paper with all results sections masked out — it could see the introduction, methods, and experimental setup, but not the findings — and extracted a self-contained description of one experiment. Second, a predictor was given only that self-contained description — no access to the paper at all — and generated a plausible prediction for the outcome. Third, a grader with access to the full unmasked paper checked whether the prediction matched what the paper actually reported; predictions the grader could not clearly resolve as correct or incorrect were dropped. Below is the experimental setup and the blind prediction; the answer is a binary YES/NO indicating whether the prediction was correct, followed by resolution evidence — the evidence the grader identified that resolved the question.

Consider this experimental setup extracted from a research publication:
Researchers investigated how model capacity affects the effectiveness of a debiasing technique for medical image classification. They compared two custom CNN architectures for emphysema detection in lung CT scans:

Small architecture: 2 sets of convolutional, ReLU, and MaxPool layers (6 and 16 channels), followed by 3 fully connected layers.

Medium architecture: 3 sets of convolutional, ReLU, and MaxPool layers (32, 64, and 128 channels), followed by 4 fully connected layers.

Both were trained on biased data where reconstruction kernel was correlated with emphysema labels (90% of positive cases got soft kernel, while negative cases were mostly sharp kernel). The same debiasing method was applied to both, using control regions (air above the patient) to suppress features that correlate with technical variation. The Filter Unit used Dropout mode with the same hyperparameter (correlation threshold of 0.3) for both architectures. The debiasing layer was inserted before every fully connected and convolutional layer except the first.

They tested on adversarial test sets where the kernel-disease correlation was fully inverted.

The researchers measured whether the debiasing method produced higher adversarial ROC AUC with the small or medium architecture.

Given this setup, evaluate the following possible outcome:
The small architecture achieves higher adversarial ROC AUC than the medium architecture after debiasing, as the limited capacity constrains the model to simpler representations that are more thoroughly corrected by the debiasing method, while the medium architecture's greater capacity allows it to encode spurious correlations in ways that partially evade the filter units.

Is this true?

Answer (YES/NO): NO